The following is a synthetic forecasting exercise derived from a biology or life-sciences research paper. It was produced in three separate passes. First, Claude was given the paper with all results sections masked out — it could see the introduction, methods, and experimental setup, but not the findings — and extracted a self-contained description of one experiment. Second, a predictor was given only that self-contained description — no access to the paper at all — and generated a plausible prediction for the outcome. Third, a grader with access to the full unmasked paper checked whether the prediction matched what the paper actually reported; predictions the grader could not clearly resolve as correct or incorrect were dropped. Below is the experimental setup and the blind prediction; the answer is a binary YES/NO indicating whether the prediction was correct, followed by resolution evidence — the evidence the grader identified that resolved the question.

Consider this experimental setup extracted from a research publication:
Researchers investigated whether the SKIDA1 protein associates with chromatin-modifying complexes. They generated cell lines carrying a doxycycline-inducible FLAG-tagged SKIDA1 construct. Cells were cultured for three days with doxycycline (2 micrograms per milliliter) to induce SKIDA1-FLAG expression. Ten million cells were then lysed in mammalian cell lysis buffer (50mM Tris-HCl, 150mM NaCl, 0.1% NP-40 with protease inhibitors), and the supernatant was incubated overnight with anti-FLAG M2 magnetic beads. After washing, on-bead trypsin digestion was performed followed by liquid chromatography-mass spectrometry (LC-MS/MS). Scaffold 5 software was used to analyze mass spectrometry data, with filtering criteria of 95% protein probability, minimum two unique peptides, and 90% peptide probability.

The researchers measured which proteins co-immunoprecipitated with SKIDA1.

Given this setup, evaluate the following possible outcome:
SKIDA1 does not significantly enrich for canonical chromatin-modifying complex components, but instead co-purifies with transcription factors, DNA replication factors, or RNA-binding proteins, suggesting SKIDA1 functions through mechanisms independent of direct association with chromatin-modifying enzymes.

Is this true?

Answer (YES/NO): NO